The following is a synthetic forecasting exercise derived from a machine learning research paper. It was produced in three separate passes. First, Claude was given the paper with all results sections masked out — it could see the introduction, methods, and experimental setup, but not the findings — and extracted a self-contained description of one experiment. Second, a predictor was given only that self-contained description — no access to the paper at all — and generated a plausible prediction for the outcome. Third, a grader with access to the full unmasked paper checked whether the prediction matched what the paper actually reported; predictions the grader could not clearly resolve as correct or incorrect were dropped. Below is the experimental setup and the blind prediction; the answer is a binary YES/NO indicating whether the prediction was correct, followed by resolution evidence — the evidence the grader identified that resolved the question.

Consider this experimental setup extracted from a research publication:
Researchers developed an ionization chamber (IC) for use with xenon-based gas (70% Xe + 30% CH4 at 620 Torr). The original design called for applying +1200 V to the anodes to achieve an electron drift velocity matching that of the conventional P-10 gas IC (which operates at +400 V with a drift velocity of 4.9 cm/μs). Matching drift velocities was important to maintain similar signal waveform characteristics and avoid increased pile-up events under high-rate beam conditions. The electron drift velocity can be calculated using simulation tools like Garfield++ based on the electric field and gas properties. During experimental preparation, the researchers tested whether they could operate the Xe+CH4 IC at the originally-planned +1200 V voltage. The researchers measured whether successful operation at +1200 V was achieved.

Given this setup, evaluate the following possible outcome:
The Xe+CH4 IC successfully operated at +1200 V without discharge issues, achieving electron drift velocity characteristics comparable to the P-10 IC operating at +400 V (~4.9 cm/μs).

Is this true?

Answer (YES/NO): NO